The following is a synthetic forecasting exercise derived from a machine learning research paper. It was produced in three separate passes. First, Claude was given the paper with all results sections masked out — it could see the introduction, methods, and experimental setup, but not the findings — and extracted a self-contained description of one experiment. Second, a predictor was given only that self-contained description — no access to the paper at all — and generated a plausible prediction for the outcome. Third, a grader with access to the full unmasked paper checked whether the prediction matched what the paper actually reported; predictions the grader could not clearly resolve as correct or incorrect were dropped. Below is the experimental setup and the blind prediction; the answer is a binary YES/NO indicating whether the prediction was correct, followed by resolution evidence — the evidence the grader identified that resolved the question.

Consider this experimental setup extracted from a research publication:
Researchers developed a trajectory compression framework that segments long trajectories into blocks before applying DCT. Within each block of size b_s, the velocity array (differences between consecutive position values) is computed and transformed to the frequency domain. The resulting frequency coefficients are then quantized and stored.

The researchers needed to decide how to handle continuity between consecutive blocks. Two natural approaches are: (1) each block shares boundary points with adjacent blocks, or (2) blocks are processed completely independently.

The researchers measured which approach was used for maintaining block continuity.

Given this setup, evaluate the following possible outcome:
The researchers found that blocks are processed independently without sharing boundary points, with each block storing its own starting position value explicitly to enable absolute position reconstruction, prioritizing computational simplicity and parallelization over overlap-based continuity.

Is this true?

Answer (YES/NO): NO